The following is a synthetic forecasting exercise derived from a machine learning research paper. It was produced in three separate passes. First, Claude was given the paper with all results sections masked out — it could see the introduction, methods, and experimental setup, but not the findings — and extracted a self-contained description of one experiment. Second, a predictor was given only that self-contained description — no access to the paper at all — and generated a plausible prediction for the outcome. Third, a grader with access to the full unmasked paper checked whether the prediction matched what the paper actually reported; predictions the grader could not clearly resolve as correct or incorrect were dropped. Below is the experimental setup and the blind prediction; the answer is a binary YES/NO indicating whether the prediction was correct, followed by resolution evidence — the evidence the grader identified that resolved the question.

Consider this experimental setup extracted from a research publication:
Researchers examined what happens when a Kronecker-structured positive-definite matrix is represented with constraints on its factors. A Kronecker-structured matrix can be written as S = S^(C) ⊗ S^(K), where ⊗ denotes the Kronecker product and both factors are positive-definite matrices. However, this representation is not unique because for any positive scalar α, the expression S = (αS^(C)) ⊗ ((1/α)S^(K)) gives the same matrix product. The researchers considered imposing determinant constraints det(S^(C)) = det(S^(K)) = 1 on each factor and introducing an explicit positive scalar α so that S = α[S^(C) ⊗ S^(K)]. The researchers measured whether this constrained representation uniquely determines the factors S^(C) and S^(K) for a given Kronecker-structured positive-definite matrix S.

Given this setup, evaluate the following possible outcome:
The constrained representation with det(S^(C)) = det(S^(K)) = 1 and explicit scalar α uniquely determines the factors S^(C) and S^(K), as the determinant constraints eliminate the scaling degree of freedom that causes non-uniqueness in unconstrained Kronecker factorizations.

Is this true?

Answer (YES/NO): YES